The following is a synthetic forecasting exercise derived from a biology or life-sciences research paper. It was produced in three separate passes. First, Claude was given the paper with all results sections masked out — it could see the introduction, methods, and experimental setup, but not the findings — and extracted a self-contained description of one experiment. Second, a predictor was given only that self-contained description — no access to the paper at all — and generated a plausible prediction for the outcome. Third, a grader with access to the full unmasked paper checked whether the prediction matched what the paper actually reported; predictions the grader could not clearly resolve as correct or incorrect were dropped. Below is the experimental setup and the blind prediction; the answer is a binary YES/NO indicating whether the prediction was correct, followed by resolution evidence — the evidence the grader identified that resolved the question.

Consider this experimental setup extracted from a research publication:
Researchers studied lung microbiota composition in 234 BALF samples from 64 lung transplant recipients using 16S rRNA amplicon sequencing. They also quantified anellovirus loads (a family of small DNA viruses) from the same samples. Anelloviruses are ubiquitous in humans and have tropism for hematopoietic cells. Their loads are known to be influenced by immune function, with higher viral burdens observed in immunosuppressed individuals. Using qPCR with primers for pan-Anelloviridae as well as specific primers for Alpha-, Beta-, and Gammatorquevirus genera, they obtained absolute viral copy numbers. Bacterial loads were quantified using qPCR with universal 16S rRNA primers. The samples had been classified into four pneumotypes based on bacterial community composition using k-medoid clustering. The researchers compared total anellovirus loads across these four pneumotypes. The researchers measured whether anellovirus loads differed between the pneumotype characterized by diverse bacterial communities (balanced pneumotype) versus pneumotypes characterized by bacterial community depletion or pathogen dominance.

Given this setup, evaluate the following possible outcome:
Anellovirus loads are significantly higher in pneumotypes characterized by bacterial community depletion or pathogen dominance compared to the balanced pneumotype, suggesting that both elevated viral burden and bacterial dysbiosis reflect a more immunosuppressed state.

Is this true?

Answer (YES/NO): NO